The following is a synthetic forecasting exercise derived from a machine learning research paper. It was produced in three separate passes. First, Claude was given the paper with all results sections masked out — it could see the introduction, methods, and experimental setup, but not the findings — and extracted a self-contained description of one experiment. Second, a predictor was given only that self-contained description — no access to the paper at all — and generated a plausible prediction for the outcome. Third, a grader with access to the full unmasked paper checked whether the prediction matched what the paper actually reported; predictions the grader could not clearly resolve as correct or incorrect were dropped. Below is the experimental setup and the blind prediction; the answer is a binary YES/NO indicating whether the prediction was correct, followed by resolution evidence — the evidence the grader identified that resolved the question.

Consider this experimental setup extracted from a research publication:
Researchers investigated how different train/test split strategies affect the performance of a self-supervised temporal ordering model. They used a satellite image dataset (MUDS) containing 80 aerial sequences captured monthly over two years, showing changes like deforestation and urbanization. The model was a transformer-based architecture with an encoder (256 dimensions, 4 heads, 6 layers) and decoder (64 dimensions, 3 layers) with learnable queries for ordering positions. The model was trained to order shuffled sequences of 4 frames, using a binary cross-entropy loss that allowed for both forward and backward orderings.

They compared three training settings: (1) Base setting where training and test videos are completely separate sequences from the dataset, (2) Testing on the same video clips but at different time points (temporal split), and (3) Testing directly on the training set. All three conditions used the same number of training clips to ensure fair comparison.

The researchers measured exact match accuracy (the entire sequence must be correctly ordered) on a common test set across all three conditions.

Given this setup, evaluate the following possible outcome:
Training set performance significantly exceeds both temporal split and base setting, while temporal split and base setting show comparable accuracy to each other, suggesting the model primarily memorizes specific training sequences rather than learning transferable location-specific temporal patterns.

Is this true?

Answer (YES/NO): NO